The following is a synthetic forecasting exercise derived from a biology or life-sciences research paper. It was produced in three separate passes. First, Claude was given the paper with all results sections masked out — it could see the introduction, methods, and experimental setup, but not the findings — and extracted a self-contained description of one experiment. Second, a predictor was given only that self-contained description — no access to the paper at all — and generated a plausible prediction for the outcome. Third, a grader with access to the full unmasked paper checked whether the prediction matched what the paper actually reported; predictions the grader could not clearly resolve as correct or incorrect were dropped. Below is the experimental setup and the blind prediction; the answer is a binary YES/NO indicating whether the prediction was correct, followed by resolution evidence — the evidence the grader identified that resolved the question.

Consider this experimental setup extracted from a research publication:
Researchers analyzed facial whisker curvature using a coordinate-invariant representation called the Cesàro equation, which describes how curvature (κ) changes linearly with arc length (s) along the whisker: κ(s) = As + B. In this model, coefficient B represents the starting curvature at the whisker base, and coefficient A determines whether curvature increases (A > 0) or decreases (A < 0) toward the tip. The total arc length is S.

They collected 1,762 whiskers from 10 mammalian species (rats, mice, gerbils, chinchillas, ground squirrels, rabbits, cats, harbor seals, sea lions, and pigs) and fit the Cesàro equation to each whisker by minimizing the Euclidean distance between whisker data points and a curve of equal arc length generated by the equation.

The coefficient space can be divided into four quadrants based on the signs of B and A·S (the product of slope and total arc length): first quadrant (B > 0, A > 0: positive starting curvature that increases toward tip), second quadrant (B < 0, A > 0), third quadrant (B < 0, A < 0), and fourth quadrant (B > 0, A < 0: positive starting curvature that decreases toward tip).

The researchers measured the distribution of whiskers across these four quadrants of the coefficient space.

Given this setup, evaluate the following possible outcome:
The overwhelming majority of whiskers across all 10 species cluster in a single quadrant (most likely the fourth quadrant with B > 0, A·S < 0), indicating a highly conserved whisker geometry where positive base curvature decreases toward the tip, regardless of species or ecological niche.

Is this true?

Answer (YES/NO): NO